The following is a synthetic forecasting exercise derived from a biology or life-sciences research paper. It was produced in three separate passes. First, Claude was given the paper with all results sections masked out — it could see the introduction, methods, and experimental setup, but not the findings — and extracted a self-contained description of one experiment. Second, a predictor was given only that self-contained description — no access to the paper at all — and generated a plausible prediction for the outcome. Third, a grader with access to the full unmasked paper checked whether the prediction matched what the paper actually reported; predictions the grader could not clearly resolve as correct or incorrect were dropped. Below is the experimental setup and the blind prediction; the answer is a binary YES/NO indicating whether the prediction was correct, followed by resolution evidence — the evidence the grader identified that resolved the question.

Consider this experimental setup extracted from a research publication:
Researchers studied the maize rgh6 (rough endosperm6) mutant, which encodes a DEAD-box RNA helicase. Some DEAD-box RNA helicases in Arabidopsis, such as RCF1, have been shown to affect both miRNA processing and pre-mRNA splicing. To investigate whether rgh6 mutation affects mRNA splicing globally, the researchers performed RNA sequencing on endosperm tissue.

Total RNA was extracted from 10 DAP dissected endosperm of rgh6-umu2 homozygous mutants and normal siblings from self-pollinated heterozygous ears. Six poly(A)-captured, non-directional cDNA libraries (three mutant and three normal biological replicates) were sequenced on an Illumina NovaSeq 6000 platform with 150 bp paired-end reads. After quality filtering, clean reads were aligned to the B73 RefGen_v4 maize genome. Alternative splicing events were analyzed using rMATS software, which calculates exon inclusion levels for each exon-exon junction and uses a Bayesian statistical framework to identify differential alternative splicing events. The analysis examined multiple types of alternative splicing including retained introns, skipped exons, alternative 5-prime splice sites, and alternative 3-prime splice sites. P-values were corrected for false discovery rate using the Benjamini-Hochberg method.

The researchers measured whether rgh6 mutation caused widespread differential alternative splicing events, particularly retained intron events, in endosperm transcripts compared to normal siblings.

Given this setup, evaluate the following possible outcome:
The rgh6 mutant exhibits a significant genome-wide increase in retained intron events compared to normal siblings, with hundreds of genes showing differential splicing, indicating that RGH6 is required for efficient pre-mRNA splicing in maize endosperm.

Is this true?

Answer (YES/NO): NO